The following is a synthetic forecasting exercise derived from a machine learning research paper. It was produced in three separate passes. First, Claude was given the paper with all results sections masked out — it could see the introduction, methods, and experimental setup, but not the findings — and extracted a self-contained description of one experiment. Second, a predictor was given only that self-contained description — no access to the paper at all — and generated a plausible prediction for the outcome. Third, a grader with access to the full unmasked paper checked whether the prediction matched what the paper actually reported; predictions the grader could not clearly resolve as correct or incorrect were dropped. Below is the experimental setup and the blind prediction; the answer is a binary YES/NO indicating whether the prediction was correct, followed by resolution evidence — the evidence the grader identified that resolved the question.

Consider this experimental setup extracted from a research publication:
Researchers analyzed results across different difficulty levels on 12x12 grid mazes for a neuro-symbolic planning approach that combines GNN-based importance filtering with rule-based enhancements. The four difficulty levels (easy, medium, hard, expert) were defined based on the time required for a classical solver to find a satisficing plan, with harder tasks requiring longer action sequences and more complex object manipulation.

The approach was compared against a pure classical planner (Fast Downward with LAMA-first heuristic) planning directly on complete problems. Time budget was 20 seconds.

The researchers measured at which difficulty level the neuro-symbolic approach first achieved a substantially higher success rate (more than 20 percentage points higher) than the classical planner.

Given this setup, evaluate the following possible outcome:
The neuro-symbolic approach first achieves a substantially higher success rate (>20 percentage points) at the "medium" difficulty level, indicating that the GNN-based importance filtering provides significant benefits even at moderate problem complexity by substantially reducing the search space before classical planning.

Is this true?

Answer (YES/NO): NO